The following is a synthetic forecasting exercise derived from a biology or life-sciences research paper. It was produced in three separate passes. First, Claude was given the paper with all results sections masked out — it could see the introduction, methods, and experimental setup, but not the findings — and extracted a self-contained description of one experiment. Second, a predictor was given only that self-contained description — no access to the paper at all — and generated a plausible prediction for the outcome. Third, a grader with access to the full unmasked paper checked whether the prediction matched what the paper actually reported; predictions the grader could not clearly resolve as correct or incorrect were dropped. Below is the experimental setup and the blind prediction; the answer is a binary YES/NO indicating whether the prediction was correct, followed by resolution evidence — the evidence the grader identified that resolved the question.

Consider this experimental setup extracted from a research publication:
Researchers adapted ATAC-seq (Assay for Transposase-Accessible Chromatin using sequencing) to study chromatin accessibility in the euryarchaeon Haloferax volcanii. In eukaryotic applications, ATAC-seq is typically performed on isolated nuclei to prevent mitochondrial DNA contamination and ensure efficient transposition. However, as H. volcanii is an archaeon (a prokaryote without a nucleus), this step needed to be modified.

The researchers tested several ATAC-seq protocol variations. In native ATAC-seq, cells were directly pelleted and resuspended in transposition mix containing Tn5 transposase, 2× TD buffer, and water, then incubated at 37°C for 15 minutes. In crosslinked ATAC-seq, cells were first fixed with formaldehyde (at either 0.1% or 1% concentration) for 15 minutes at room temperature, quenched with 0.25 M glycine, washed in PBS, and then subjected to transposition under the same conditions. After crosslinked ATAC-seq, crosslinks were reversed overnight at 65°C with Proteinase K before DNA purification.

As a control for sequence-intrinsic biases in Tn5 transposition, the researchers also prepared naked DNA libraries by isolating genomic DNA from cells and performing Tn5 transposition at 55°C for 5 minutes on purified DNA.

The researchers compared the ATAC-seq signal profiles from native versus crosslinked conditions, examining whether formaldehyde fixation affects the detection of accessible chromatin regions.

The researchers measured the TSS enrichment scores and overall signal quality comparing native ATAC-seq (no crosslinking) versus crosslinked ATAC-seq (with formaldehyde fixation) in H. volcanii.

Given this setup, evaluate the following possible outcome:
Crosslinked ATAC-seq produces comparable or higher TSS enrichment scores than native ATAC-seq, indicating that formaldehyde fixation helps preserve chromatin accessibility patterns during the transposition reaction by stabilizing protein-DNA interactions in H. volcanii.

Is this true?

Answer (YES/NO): YES